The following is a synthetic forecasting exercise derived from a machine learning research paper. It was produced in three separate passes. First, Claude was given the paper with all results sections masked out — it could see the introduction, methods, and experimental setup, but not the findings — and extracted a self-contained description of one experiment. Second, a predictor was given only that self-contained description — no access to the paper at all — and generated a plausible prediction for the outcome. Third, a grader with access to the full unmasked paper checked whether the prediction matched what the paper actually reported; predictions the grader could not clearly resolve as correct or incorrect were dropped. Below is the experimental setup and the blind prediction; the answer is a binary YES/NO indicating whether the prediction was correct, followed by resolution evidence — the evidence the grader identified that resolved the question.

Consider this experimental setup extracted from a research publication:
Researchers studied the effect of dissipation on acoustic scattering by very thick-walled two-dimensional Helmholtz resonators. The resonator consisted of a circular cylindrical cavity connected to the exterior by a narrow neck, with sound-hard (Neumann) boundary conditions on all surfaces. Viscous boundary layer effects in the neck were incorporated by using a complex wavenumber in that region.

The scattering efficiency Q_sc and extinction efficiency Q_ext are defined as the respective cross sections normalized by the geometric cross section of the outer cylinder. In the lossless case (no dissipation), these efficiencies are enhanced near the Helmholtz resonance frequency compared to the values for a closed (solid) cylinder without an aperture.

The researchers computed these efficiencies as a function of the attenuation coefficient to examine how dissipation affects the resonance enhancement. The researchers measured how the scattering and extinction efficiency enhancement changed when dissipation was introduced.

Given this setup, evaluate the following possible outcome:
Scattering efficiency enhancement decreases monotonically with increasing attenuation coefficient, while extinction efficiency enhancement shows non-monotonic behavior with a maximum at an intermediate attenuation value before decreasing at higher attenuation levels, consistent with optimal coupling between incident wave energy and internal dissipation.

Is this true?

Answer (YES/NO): NO